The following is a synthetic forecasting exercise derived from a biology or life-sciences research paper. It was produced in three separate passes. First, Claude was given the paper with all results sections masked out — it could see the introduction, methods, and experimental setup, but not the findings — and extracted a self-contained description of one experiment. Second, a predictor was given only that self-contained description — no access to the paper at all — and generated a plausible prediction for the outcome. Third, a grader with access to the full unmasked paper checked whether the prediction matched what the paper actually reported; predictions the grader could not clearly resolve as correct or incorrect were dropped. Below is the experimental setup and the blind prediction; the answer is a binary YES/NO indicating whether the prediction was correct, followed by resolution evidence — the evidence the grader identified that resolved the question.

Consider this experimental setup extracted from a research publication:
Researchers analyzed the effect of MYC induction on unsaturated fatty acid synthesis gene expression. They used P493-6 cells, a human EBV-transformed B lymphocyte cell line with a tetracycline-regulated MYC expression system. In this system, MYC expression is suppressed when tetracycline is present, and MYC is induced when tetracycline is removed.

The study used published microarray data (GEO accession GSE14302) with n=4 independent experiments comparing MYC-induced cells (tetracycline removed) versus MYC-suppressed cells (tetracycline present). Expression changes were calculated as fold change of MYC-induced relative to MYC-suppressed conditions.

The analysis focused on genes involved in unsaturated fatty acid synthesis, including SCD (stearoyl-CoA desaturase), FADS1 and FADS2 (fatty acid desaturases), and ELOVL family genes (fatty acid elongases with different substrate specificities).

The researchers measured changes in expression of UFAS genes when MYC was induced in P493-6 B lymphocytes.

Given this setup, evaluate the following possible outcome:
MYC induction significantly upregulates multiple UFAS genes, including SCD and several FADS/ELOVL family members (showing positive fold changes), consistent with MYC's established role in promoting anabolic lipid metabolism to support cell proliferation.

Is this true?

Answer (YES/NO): YES